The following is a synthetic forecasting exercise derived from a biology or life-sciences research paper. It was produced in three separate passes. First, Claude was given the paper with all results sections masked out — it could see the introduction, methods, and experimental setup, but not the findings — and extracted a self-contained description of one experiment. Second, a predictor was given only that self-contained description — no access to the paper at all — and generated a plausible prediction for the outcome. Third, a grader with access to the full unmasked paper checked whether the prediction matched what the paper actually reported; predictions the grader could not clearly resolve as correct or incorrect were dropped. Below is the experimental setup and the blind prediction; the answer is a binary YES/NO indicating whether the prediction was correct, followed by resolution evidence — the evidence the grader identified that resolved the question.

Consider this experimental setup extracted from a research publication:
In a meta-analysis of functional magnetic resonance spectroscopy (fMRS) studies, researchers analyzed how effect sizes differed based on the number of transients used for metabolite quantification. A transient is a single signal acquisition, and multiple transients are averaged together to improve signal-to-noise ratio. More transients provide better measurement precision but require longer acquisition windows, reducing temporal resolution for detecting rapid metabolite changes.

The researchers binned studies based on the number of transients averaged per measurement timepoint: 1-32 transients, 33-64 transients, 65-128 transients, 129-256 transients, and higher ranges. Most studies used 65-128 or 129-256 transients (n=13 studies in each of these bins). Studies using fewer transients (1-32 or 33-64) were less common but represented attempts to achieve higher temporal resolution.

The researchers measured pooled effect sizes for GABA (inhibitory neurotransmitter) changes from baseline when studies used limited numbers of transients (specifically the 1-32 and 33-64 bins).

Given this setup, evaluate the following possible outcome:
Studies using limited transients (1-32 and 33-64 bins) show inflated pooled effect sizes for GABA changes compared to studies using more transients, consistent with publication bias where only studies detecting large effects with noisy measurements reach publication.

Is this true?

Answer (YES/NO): YES